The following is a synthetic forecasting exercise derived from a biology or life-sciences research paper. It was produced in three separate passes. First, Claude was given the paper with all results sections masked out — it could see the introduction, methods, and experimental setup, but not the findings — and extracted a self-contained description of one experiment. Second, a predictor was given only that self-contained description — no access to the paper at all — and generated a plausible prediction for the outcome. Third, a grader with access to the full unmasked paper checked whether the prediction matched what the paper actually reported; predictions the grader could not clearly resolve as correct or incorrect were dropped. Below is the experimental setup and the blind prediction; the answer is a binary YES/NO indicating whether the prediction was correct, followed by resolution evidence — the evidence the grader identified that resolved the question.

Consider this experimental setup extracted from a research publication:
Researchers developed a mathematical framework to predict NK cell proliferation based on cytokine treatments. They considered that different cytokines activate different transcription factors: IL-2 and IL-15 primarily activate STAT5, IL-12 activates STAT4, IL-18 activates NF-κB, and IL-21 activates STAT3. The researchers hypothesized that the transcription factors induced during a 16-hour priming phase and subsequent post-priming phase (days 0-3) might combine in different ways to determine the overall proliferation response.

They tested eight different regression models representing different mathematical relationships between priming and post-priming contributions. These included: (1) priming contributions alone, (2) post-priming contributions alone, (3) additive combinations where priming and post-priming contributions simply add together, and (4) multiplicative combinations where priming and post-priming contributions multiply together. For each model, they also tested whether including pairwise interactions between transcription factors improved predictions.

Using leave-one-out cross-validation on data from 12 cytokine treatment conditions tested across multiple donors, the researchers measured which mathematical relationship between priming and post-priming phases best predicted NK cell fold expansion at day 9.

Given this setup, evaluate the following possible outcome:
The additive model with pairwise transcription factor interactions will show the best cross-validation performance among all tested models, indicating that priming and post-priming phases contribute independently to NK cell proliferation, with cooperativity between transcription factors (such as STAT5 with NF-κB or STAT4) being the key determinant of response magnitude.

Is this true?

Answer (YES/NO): NO